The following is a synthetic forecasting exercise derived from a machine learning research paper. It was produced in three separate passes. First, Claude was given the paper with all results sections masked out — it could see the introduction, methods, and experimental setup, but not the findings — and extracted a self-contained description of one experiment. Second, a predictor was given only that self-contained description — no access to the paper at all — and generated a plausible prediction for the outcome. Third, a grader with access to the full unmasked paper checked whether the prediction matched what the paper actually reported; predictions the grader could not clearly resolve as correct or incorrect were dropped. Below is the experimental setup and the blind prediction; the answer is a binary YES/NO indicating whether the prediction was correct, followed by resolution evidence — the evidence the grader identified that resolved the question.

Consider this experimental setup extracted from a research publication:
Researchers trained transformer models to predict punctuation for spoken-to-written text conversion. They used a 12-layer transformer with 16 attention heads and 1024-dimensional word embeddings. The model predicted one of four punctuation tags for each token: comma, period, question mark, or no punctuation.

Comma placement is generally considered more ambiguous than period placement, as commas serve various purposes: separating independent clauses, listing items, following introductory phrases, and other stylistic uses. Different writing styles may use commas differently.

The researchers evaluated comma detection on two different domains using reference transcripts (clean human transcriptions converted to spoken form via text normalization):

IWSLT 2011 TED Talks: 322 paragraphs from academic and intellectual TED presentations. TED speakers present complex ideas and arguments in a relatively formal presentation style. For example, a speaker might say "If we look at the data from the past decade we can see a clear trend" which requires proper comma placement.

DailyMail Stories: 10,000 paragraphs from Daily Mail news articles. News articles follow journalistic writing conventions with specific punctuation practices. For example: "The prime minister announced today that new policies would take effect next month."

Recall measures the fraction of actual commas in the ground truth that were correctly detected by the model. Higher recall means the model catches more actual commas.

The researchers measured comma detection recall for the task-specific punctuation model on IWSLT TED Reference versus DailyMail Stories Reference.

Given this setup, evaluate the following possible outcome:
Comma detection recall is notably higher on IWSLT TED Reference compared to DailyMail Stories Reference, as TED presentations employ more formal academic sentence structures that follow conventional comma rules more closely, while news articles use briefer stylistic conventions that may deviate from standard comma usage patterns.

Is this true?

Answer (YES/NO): NO